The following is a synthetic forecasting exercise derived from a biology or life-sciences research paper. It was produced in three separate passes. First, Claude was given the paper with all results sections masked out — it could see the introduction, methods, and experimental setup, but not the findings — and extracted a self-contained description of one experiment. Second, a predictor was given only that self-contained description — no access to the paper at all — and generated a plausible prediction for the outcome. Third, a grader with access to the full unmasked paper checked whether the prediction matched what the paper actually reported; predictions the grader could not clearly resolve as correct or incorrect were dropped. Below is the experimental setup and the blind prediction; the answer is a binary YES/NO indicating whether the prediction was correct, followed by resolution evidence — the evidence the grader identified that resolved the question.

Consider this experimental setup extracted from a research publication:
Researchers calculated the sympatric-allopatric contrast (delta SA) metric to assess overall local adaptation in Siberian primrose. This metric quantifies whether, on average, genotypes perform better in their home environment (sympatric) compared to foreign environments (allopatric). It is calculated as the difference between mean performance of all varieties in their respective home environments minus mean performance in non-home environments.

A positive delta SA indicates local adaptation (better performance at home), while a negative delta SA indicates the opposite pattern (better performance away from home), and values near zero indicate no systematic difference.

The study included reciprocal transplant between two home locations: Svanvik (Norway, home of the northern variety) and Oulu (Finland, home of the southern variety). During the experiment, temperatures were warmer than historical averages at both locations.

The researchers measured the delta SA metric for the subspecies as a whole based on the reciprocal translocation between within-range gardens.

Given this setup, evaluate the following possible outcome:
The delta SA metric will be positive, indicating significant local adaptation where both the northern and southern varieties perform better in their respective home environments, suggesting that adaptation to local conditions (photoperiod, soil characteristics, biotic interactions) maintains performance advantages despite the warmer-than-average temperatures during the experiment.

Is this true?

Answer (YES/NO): NO